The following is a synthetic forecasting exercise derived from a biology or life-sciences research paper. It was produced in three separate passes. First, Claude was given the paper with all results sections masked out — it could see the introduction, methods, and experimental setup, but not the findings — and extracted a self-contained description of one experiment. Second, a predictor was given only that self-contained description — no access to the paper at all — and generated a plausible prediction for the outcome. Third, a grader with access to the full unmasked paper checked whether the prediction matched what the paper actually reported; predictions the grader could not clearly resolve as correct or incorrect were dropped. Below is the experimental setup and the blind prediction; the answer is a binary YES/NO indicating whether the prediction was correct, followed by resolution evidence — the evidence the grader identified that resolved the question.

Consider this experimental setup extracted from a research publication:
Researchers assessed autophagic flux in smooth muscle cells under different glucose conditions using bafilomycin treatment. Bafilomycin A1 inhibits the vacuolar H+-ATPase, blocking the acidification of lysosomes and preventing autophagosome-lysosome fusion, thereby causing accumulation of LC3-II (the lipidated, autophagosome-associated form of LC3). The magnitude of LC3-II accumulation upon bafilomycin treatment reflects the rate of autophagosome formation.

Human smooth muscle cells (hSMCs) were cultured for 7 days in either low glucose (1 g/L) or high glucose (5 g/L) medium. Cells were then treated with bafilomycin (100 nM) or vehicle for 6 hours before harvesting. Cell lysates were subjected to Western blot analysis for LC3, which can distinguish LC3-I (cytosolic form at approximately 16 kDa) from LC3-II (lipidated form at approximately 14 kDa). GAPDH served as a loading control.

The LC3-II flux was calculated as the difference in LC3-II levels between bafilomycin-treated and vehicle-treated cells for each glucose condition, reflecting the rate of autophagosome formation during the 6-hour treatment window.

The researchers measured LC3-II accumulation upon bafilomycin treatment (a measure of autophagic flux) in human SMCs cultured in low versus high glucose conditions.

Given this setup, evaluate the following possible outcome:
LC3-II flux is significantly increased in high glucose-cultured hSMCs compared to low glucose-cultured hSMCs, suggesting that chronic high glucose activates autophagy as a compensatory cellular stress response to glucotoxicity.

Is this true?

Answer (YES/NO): NO